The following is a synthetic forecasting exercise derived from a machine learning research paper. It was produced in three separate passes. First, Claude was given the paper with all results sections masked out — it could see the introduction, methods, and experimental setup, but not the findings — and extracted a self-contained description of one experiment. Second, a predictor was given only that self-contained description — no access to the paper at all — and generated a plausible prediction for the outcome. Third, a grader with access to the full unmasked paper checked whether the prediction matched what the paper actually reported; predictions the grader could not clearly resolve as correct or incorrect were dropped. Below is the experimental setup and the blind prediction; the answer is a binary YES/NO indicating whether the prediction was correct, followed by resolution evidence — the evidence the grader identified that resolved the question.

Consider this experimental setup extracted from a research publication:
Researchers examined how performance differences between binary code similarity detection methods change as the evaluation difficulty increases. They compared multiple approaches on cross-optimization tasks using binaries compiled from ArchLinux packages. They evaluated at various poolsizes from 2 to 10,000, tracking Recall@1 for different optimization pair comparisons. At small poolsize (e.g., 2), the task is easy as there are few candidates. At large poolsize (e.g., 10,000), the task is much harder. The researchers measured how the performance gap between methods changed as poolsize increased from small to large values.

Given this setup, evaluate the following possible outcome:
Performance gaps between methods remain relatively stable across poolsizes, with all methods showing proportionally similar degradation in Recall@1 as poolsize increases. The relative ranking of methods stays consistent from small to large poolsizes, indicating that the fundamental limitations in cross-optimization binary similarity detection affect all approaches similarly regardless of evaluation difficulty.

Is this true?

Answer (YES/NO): NO